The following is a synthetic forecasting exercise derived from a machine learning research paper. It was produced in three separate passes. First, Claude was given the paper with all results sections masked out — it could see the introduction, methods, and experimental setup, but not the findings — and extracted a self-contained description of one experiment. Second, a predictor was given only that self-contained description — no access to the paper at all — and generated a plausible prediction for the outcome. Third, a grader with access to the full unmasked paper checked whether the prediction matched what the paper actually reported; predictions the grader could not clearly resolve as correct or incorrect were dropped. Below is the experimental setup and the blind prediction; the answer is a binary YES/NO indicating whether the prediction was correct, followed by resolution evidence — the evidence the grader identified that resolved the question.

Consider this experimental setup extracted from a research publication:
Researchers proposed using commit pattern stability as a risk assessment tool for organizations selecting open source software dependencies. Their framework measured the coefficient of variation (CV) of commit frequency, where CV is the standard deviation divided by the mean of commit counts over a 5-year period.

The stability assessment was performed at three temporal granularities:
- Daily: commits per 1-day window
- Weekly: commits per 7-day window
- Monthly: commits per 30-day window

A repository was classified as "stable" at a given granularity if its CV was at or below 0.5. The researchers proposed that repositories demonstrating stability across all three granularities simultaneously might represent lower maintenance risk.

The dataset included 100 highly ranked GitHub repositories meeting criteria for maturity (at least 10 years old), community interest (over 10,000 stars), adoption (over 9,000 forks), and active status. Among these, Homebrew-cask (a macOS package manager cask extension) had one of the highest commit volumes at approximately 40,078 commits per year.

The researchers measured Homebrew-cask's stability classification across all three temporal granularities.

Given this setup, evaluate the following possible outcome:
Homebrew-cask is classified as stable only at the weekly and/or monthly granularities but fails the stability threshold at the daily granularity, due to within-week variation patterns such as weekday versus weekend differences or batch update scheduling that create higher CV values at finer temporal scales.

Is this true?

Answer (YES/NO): NO